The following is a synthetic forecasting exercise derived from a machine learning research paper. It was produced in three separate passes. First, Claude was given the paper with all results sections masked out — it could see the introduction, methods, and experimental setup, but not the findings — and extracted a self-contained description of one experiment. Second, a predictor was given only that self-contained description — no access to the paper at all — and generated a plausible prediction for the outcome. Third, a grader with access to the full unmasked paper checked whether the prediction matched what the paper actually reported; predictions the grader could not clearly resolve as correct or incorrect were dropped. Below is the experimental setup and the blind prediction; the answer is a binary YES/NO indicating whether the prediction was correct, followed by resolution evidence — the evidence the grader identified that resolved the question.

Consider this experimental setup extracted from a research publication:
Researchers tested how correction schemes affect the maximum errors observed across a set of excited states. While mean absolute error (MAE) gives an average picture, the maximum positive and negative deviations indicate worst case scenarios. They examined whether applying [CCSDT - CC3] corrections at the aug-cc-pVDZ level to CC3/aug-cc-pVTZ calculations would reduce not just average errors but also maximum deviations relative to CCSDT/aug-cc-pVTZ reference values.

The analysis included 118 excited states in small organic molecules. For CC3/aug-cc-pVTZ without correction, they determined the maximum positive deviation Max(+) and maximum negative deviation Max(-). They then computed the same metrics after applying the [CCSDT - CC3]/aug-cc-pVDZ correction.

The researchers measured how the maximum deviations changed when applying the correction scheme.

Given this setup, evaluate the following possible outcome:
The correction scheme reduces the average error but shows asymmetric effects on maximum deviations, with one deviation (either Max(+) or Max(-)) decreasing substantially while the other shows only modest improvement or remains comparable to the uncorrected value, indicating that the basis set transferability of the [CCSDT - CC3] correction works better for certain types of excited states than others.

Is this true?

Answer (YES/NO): NO